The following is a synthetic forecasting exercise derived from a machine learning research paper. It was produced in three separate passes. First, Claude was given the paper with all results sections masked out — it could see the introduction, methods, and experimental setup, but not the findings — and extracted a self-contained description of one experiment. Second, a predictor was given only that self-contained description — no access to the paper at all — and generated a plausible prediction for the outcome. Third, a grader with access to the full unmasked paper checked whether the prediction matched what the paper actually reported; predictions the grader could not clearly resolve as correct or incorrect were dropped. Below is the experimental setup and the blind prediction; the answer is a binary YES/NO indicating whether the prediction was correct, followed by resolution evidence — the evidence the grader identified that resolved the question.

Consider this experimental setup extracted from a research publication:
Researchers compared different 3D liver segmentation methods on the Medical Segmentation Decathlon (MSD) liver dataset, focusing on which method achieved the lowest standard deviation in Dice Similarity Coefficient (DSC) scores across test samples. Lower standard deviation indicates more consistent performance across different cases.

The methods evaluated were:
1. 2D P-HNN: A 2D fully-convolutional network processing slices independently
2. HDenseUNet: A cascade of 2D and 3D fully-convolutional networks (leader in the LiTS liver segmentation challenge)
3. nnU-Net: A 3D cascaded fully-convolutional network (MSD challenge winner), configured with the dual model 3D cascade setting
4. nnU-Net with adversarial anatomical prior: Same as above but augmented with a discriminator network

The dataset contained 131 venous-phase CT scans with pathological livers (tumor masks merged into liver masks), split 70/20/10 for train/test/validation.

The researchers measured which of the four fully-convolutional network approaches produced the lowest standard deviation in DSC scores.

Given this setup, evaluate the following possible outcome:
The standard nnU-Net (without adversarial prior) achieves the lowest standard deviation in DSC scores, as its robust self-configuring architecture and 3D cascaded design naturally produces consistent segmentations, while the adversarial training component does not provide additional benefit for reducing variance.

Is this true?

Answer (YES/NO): YES